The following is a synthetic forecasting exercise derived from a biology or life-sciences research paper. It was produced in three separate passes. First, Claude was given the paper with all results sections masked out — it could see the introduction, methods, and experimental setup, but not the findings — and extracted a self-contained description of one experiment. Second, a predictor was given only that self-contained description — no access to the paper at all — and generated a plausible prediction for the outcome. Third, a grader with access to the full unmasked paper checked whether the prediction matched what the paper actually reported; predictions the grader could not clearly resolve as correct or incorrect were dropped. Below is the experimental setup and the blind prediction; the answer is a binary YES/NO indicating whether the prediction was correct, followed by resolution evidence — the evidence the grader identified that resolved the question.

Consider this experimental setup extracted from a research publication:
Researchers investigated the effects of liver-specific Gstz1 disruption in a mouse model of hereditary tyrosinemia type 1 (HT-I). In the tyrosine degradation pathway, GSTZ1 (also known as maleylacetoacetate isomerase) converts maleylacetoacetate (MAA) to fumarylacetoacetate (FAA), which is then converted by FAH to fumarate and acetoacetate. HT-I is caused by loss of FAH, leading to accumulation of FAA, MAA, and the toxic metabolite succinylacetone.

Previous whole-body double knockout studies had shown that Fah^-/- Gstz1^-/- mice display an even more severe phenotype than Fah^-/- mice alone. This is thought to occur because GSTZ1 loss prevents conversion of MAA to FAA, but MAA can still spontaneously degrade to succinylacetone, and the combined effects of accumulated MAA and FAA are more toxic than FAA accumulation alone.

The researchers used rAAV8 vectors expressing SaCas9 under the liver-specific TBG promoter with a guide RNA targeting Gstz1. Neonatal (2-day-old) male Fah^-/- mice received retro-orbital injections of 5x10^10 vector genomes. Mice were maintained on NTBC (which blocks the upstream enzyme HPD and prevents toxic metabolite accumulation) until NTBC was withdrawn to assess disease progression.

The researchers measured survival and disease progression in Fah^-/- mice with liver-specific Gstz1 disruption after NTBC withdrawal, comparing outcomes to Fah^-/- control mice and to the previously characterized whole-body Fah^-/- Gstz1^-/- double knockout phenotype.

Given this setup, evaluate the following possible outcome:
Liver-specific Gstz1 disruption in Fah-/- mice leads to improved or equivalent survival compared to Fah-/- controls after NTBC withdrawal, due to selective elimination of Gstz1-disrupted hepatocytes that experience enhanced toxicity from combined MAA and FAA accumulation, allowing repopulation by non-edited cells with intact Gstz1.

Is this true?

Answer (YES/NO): NO